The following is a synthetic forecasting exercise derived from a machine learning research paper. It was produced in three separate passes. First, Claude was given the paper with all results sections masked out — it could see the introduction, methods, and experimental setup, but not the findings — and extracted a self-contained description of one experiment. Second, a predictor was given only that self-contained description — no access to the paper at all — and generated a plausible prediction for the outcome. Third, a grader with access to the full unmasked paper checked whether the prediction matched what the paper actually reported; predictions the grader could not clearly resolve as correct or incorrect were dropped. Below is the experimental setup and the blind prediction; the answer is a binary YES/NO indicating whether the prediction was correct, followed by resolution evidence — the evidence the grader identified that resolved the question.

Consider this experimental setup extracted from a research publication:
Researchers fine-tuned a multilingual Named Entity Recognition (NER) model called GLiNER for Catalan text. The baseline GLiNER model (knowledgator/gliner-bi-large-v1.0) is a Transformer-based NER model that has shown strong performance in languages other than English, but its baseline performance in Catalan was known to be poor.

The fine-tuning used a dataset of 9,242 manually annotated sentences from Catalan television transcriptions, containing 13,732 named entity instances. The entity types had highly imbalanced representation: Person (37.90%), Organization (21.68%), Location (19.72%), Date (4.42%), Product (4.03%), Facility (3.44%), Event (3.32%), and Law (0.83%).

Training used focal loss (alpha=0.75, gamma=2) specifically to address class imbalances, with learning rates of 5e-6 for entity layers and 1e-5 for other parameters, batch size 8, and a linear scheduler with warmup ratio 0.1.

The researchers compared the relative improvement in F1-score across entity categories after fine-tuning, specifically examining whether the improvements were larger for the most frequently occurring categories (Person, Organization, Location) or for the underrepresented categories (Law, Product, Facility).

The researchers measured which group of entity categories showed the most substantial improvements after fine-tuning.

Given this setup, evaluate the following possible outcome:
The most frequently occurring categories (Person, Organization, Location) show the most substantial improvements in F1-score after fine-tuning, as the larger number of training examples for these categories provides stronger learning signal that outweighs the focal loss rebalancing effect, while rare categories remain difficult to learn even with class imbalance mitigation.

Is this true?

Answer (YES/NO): NO